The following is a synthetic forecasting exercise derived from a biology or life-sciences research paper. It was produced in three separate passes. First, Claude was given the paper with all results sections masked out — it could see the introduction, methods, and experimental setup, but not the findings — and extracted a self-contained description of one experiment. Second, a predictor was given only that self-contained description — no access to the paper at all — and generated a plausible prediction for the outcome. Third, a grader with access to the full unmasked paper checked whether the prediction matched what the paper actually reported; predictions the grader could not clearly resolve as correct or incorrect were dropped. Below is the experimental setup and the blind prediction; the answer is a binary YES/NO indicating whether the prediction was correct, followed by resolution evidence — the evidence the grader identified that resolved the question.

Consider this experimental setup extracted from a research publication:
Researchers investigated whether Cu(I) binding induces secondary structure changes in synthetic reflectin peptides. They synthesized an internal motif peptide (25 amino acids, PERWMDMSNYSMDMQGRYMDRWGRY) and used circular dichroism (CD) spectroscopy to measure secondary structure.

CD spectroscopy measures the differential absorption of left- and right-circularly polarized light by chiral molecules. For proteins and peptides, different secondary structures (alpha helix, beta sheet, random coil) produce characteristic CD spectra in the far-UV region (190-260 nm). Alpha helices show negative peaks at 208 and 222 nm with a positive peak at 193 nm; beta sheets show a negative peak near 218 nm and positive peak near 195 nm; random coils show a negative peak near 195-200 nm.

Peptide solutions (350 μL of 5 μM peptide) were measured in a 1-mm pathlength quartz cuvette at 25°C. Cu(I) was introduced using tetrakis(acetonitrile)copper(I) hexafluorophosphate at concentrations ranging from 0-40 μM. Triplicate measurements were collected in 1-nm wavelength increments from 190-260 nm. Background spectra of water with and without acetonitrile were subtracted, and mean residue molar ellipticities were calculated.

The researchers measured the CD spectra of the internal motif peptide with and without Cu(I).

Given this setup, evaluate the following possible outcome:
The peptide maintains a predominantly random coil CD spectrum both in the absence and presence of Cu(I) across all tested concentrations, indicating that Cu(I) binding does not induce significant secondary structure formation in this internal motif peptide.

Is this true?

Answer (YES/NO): NO